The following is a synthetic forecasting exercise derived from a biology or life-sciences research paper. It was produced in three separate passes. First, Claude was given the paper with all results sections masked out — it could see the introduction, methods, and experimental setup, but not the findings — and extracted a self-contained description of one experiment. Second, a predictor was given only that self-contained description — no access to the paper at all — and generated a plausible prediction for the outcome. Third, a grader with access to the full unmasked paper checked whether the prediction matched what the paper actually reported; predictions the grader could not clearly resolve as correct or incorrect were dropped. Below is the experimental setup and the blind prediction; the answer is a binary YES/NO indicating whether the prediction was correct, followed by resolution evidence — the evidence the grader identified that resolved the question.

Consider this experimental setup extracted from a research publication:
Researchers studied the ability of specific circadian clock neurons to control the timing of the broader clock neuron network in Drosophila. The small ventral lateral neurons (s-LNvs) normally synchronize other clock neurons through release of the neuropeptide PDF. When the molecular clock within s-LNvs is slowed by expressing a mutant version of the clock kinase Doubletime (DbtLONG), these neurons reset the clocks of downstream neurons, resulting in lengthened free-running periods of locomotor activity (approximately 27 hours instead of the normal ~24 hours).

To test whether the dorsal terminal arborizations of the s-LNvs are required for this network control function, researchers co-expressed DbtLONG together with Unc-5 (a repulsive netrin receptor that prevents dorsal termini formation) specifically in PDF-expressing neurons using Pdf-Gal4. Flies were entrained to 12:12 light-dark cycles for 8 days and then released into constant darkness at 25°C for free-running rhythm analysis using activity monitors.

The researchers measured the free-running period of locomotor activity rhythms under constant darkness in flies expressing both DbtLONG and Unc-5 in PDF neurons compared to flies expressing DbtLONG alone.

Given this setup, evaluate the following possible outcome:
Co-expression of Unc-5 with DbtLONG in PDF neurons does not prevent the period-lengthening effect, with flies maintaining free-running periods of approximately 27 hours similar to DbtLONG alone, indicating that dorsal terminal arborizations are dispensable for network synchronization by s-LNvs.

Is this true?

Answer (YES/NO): YES